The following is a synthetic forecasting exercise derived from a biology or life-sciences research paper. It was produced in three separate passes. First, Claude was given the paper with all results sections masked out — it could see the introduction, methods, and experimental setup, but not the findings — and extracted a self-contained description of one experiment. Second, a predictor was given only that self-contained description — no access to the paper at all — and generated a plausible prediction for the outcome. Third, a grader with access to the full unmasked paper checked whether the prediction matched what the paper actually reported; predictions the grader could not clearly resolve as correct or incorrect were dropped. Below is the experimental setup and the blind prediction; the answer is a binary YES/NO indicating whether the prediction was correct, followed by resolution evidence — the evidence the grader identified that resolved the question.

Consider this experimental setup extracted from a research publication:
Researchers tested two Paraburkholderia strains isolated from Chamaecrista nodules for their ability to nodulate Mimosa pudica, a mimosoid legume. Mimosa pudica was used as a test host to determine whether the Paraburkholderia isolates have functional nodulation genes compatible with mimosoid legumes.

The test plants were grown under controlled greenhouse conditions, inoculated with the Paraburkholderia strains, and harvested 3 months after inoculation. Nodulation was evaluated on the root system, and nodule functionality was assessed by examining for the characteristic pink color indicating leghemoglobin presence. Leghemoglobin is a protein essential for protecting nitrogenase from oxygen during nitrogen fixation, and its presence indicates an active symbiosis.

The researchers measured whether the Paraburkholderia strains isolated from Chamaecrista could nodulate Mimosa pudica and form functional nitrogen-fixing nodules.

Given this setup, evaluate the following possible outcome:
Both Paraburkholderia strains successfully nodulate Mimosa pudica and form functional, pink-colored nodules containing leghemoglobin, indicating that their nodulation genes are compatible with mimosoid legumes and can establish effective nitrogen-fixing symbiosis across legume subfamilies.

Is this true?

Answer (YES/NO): NO